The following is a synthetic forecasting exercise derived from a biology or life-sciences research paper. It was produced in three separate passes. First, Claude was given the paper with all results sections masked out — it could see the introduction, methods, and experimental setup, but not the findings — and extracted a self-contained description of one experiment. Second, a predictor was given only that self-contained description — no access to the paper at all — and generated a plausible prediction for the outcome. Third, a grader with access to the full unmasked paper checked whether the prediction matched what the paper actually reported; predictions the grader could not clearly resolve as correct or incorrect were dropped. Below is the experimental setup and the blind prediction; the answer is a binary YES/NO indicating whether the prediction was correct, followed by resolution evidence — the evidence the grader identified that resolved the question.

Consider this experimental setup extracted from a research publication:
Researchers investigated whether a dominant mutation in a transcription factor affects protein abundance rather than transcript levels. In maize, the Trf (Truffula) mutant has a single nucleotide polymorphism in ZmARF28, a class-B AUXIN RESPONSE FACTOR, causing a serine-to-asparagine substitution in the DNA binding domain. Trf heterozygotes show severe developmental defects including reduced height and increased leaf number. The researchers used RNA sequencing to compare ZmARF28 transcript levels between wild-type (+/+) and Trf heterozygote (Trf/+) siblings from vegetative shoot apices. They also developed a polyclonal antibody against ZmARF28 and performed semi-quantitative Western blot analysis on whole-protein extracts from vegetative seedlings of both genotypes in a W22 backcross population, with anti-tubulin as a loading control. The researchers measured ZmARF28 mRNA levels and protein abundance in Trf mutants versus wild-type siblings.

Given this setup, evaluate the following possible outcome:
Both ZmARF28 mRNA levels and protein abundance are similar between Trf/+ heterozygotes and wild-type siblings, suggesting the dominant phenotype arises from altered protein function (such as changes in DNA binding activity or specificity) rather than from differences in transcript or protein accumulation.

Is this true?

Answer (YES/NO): NO